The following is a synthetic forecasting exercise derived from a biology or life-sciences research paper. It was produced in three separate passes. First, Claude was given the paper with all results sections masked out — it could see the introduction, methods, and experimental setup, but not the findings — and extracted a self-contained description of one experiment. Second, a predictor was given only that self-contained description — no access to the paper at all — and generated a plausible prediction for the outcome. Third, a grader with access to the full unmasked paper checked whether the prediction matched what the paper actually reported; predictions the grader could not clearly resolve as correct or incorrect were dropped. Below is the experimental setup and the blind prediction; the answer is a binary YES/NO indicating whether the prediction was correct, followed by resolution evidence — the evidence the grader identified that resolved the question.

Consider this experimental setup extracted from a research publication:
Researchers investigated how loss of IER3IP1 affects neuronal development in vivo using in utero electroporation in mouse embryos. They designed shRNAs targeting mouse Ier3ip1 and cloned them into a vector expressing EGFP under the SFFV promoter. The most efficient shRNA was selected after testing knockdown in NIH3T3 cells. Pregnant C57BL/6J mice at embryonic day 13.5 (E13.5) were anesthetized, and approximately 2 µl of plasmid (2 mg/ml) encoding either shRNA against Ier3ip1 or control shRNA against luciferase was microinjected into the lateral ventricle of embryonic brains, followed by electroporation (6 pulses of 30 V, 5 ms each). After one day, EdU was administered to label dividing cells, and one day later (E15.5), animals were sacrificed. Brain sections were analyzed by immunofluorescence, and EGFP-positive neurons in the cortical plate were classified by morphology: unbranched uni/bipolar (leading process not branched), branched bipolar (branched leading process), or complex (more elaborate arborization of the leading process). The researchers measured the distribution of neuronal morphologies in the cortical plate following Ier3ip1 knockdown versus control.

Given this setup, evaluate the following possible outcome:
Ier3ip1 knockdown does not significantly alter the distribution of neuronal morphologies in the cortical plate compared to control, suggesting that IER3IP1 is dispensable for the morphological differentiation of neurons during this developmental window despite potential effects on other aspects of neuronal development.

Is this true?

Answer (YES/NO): NO